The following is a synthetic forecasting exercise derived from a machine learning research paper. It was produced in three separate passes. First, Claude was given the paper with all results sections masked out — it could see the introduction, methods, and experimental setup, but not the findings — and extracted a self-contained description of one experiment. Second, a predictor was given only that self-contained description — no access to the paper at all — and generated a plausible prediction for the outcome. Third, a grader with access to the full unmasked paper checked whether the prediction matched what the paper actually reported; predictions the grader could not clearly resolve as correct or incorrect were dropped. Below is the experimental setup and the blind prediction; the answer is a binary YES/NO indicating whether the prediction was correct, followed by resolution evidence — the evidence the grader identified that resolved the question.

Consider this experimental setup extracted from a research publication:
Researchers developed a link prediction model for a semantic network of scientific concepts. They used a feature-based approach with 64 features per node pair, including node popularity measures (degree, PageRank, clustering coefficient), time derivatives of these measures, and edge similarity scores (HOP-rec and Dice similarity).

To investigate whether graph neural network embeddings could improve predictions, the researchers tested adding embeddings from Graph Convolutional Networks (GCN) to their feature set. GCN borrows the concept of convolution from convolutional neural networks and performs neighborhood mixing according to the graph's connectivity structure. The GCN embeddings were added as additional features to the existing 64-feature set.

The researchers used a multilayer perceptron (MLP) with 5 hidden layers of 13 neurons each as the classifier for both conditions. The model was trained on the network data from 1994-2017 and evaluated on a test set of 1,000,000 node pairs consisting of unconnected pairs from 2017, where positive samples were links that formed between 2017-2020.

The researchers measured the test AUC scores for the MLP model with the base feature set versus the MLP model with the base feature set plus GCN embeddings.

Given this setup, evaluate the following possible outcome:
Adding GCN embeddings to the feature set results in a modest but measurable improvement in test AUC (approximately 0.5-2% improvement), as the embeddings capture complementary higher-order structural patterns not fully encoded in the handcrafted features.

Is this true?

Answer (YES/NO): NO